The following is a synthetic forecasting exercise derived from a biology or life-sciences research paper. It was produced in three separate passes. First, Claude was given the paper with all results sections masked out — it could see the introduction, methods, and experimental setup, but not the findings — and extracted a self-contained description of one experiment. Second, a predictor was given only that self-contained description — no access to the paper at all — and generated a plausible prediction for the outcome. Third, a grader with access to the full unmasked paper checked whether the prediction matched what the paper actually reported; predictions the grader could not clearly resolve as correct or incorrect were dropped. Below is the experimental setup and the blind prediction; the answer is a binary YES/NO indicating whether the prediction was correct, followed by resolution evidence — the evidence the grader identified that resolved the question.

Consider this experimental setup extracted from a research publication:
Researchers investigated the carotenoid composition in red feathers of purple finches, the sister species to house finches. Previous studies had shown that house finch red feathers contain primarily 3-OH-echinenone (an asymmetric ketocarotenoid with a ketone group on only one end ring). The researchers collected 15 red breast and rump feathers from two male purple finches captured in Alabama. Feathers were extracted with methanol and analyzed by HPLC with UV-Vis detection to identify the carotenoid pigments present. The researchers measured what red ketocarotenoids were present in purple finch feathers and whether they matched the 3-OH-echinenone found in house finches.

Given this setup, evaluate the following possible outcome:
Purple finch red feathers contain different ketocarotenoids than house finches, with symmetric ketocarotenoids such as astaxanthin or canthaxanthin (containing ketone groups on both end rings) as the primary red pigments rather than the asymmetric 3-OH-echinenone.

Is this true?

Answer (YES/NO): NO